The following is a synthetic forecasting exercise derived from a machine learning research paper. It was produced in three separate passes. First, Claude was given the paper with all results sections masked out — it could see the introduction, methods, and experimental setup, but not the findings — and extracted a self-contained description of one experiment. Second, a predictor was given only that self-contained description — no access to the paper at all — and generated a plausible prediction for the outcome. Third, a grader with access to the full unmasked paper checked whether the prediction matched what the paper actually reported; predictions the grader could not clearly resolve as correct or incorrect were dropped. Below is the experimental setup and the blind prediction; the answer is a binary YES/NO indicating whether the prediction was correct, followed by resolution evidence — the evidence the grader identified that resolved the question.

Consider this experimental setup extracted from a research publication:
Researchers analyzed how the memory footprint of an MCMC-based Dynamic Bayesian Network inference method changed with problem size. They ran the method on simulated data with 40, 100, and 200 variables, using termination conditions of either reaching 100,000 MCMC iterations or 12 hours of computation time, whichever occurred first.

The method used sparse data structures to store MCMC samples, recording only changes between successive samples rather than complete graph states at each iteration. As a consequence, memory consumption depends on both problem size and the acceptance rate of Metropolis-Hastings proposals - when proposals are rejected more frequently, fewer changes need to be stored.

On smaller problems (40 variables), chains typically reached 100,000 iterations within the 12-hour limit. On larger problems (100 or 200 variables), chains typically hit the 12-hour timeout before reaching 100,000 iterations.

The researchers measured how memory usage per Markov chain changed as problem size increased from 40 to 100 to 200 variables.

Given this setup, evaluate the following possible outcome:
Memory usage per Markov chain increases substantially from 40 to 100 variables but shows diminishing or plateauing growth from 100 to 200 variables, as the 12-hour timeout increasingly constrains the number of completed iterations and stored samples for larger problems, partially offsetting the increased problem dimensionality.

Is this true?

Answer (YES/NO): NO